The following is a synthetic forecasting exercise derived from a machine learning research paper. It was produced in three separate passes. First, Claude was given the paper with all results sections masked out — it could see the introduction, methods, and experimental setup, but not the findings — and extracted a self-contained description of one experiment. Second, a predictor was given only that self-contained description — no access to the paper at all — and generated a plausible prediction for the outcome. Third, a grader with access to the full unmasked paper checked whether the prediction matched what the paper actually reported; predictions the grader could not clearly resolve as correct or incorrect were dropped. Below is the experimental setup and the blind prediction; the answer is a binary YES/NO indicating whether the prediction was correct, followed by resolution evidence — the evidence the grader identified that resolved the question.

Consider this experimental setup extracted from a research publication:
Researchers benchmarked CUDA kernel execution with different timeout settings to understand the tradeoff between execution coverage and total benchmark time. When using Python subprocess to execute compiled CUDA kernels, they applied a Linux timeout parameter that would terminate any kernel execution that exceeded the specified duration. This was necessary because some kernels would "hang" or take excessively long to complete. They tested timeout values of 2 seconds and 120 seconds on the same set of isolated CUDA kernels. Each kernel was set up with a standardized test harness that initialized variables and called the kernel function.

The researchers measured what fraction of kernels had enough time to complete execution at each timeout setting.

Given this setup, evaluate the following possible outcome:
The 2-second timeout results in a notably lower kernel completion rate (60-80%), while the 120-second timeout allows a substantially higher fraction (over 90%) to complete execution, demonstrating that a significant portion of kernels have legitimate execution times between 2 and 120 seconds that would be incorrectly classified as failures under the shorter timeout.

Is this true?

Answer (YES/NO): NO